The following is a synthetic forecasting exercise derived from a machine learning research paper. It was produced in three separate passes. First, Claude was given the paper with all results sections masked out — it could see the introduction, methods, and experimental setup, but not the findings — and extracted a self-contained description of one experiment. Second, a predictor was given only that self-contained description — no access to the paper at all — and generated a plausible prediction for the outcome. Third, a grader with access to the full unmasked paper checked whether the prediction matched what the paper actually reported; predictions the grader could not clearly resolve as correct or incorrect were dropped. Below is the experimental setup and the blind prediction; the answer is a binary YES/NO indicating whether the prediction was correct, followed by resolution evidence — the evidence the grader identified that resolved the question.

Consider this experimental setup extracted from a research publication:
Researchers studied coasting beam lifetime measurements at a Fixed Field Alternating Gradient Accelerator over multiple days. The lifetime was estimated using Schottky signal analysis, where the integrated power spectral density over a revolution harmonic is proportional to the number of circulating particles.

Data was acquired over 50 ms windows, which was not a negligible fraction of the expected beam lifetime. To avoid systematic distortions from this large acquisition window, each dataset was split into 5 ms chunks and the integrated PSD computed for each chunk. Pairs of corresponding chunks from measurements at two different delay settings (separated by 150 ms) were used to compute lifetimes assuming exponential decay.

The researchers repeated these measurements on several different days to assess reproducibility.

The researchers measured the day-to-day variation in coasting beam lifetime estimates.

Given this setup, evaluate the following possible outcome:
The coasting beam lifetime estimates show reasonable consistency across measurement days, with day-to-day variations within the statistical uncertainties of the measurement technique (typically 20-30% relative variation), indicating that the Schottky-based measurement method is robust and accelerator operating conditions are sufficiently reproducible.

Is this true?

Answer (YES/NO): NO